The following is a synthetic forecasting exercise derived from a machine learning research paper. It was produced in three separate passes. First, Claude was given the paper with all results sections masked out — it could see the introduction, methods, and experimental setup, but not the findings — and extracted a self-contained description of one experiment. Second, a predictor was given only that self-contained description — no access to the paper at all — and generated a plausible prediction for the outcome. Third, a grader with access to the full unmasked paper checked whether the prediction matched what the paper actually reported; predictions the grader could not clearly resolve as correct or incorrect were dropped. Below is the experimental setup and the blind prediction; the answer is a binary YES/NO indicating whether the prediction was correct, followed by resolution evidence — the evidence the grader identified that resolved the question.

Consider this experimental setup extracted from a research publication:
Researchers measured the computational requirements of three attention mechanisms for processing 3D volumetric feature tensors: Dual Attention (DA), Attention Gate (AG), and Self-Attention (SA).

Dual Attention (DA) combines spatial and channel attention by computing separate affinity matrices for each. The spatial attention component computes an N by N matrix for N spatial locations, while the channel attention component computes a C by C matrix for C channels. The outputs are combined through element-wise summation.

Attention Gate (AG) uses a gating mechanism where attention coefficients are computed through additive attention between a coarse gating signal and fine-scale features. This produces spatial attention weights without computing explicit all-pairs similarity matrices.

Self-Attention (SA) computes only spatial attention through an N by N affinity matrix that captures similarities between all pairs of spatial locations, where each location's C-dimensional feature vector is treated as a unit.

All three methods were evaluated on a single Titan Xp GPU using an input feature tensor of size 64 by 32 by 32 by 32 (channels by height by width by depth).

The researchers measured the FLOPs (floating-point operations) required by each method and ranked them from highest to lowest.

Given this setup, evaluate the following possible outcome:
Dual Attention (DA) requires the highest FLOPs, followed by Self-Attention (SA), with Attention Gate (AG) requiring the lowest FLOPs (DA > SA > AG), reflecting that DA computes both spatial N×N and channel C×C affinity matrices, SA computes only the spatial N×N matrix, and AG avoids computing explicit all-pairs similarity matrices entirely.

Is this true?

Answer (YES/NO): NO